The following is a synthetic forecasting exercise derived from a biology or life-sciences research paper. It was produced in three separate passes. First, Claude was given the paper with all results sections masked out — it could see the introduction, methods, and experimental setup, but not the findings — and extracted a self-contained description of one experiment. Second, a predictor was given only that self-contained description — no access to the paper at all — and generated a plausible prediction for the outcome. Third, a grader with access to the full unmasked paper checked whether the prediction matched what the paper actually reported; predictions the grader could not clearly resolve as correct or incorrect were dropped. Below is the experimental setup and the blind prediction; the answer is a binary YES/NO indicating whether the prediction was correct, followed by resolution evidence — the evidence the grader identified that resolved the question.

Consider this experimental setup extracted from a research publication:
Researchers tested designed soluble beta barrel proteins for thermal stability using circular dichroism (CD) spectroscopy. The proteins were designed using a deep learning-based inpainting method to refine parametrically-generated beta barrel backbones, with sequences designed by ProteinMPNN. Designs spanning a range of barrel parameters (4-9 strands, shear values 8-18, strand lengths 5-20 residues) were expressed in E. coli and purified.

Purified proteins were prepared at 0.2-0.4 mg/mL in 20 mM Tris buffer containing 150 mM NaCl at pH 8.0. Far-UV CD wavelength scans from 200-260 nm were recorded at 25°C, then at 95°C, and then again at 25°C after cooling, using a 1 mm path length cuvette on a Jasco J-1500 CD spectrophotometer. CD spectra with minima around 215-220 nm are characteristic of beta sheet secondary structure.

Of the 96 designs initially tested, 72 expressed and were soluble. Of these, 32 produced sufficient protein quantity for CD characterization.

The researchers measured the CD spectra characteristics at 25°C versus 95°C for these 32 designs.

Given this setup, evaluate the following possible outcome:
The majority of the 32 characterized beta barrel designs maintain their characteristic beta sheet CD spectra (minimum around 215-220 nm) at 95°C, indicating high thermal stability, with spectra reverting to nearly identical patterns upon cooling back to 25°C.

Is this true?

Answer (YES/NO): NO